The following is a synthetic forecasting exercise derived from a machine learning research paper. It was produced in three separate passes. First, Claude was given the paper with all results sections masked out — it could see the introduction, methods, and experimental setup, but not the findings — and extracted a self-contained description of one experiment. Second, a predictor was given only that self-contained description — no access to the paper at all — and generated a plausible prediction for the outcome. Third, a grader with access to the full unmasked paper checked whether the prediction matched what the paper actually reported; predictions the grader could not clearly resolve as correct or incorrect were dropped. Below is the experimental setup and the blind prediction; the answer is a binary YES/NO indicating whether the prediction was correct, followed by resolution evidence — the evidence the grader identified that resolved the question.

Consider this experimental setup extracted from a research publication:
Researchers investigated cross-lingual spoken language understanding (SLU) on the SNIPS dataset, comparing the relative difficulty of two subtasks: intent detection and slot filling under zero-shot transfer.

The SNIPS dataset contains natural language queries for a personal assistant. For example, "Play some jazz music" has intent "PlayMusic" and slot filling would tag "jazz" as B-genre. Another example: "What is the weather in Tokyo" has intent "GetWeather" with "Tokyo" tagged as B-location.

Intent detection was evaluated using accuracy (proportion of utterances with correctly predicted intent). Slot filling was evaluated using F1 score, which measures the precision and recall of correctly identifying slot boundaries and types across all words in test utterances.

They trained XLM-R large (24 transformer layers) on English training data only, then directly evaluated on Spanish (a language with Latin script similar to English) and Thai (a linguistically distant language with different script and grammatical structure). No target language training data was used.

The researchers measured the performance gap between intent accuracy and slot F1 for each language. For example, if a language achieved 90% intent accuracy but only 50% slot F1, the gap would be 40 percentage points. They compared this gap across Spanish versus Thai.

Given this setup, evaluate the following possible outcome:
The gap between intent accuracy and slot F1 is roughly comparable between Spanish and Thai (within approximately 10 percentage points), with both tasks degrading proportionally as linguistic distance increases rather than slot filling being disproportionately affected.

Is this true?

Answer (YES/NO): NO